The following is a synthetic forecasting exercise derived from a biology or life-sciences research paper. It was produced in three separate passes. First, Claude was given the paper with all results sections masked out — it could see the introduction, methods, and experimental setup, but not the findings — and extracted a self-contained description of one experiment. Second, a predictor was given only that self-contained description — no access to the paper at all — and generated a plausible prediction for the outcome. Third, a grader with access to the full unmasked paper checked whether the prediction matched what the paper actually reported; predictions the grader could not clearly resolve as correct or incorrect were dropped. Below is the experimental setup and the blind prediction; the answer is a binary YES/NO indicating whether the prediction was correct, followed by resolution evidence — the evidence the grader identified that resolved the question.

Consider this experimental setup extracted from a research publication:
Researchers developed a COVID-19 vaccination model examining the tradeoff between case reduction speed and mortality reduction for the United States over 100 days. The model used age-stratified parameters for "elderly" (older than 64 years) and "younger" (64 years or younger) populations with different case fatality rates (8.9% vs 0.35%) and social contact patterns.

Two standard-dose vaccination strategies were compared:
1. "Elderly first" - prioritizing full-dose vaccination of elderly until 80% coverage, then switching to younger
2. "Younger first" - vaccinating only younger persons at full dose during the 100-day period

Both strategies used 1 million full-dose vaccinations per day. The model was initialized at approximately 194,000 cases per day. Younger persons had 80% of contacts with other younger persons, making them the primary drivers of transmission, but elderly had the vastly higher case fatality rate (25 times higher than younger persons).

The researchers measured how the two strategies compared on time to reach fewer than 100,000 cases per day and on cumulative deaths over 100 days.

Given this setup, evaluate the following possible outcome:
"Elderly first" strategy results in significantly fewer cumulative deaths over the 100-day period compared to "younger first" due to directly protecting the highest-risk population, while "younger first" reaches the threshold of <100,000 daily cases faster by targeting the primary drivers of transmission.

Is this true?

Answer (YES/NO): YES